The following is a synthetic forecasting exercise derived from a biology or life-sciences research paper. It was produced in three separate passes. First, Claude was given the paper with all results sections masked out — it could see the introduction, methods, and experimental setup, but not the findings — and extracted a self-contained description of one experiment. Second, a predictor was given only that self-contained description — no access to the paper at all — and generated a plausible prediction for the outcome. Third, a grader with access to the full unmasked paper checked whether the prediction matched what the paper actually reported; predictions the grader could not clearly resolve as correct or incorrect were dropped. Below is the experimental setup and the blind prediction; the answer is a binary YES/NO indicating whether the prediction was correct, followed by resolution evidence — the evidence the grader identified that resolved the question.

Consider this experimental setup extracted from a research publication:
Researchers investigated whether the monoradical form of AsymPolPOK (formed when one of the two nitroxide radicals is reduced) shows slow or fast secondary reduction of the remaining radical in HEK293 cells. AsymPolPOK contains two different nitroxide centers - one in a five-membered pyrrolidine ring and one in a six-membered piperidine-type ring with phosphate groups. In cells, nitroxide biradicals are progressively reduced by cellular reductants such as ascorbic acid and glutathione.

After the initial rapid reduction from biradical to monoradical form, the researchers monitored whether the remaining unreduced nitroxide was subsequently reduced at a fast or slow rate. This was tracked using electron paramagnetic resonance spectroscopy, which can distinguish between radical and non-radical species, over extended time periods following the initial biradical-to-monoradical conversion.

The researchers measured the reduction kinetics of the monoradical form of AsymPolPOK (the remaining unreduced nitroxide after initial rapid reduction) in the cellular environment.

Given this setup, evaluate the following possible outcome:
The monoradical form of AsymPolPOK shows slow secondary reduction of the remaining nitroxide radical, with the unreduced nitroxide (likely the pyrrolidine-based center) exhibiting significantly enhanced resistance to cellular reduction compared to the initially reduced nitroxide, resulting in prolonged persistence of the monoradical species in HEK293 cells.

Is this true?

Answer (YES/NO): YES